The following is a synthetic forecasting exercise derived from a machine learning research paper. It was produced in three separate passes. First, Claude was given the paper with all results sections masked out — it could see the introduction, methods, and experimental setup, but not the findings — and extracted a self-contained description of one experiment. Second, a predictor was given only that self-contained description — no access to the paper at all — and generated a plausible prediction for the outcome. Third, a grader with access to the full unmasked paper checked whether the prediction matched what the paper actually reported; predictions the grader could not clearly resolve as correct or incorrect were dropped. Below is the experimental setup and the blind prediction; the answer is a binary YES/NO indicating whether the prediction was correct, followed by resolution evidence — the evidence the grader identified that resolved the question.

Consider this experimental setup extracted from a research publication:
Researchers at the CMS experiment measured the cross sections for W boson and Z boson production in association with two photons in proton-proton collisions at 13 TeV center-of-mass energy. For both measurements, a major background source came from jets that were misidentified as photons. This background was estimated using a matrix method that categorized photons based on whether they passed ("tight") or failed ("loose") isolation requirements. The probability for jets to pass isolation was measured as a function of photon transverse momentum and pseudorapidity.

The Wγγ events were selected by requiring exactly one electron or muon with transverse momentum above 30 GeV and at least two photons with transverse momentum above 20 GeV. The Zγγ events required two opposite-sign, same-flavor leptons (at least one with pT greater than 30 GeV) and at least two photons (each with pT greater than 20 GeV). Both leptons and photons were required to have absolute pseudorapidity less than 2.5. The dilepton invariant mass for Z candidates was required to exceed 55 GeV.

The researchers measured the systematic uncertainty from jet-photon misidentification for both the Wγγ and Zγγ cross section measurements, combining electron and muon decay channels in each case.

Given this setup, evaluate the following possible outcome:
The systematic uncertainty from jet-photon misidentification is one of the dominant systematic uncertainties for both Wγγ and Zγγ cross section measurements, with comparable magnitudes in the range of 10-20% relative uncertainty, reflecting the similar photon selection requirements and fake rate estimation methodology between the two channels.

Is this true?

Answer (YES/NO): NO